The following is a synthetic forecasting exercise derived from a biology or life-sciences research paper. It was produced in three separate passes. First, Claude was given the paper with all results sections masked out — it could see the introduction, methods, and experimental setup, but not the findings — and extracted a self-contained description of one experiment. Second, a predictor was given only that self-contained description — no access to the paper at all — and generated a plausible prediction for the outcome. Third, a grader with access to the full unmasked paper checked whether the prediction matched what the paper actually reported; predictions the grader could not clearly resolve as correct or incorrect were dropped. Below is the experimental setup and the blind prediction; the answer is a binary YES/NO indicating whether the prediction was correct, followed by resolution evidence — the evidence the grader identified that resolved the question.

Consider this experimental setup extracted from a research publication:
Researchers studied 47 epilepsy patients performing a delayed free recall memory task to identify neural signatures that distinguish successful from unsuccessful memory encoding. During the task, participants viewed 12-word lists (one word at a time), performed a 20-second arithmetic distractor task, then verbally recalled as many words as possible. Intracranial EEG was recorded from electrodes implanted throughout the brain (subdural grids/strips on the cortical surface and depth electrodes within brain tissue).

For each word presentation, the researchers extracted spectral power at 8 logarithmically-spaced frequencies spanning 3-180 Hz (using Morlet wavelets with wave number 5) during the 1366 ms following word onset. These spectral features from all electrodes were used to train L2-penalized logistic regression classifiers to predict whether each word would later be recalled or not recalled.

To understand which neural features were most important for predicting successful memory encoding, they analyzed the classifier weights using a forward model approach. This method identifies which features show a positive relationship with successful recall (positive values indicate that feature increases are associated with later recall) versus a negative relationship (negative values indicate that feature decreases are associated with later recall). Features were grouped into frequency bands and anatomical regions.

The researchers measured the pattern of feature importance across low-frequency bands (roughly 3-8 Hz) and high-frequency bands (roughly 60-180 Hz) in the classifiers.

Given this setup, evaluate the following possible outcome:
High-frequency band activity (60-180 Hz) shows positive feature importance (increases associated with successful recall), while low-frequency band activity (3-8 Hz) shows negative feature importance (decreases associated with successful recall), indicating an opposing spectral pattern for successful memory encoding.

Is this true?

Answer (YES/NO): YES